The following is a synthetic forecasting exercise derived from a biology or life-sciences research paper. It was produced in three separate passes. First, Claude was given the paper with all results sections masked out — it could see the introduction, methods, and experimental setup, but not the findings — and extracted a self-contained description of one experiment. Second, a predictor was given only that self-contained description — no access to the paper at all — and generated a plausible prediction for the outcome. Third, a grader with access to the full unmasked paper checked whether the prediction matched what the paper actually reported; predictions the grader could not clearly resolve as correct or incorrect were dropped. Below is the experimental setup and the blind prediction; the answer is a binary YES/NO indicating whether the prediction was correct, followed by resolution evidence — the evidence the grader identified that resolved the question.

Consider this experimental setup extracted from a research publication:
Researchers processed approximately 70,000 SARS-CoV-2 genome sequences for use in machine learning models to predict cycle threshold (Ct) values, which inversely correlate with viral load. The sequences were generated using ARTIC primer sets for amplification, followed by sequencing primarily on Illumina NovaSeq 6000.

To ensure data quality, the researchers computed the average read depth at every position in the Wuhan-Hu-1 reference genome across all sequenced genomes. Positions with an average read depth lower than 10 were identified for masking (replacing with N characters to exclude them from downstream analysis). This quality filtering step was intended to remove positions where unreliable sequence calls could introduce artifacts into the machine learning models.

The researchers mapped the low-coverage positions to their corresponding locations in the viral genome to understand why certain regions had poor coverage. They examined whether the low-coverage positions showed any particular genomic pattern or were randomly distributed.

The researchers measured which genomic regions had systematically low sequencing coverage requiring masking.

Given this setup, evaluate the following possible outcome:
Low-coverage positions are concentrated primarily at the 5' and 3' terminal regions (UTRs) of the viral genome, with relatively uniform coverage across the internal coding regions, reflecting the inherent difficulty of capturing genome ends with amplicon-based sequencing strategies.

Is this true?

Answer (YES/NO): NO